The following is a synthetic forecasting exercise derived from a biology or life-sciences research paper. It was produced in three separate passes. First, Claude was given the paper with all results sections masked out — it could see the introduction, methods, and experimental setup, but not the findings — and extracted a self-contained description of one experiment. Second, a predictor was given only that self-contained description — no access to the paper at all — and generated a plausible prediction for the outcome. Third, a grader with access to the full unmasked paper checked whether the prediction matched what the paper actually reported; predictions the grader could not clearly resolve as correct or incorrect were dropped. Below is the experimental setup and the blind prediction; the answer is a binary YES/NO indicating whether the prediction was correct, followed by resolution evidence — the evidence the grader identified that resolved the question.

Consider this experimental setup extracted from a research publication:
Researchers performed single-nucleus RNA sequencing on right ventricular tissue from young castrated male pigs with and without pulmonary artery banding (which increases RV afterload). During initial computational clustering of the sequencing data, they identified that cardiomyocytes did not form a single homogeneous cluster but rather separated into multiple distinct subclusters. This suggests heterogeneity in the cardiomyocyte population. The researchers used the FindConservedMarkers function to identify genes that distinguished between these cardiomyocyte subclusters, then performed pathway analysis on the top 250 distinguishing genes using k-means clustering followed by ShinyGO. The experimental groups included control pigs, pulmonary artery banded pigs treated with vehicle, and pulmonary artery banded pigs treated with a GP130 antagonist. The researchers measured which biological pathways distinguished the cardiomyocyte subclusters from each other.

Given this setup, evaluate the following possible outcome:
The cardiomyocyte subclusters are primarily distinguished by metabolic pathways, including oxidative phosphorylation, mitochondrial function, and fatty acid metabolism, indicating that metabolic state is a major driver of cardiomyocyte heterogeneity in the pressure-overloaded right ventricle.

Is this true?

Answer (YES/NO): NO